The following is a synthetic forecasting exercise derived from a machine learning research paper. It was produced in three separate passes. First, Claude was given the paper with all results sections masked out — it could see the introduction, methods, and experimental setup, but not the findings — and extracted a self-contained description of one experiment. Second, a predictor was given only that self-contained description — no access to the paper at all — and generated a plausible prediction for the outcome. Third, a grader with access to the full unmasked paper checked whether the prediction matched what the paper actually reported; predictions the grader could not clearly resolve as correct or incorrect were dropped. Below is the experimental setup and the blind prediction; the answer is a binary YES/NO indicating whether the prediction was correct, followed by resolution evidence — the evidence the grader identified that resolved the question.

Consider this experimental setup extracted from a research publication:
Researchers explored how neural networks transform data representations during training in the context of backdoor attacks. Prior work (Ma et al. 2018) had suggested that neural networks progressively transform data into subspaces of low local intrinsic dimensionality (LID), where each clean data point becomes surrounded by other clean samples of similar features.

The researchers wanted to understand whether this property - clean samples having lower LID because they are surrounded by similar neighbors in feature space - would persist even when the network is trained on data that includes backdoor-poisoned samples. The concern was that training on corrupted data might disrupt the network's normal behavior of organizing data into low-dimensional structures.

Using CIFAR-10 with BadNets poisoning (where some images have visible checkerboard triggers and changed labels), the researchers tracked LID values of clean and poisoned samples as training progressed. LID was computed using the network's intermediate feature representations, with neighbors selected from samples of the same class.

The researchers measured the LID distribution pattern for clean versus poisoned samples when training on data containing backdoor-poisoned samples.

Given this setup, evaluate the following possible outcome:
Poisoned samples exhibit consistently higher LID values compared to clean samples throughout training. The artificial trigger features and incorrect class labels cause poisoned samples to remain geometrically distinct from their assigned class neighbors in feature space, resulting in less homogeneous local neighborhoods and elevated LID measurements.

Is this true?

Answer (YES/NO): YES